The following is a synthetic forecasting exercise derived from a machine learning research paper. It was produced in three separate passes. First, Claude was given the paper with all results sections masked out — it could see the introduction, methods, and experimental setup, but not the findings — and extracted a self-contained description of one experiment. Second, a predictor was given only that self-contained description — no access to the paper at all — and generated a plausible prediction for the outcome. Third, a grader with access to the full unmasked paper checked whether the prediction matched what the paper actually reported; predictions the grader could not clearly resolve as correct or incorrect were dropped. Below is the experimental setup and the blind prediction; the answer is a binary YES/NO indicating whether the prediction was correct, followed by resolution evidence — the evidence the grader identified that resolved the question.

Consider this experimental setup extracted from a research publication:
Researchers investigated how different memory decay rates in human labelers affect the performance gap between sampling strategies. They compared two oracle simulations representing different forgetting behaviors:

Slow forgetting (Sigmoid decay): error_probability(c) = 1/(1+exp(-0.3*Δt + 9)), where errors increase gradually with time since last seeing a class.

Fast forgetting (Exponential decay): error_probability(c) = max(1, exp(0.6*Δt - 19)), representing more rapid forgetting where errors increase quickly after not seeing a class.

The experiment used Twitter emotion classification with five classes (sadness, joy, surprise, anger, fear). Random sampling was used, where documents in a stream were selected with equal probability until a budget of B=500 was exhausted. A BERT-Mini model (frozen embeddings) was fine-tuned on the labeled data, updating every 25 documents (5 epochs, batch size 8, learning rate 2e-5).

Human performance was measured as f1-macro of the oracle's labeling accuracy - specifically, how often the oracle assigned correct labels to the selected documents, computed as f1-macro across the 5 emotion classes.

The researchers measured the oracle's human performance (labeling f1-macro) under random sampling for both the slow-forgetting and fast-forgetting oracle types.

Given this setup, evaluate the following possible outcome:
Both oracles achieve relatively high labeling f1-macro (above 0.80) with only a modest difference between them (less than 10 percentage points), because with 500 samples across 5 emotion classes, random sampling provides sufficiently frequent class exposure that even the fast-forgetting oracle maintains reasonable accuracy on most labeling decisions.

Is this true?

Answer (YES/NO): NO